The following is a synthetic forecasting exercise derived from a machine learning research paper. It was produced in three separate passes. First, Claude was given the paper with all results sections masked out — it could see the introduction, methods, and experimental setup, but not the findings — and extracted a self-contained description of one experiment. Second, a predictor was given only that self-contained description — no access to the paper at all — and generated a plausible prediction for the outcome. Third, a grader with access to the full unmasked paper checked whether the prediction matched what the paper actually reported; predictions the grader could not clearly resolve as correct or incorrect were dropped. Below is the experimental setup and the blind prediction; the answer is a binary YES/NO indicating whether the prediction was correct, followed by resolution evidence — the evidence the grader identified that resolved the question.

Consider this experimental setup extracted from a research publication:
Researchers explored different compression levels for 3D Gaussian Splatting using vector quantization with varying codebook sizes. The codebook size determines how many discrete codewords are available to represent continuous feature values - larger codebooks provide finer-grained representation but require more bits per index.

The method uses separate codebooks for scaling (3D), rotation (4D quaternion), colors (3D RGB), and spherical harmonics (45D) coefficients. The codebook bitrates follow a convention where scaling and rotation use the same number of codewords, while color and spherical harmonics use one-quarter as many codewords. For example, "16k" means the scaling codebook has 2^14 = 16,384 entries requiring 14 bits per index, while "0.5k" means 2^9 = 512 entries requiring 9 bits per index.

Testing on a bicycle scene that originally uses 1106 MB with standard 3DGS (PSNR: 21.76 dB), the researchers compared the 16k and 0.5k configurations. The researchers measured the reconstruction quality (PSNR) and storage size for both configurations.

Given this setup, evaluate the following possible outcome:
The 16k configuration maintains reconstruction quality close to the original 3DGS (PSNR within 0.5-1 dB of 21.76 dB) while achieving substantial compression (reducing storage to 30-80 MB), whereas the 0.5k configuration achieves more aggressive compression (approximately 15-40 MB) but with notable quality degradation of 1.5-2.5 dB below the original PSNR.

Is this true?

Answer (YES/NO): NO